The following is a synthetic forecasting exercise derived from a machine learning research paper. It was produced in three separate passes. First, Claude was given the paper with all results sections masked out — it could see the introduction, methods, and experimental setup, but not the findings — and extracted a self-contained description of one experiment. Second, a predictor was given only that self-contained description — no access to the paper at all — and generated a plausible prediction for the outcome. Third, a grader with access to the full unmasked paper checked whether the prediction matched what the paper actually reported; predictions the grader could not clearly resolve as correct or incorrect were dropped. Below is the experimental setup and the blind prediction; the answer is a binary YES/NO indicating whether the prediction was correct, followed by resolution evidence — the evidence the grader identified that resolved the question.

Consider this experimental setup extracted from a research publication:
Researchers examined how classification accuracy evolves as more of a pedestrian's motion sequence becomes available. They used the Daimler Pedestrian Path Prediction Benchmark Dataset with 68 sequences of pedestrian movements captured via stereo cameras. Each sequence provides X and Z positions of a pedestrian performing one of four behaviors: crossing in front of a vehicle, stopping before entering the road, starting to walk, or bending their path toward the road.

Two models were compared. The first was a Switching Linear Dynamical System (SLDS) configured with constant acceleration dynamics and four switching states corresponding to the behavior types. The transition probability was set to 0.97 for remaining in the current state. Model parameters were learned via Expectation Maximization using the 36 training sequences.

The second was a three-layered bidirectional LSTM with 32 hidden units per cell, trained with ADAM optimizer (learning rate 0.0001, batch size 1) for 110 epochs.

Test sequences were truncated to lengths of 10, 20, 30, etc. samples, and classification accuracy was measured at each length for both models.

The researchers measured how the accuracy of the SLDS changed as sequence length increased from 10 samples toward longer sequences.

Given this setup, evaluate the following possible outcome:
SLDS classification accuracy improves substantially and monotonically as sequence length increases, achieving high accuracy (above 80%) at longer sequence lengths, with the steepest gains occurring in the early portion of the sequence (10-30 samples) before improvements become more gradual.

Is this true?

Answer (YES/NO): NO